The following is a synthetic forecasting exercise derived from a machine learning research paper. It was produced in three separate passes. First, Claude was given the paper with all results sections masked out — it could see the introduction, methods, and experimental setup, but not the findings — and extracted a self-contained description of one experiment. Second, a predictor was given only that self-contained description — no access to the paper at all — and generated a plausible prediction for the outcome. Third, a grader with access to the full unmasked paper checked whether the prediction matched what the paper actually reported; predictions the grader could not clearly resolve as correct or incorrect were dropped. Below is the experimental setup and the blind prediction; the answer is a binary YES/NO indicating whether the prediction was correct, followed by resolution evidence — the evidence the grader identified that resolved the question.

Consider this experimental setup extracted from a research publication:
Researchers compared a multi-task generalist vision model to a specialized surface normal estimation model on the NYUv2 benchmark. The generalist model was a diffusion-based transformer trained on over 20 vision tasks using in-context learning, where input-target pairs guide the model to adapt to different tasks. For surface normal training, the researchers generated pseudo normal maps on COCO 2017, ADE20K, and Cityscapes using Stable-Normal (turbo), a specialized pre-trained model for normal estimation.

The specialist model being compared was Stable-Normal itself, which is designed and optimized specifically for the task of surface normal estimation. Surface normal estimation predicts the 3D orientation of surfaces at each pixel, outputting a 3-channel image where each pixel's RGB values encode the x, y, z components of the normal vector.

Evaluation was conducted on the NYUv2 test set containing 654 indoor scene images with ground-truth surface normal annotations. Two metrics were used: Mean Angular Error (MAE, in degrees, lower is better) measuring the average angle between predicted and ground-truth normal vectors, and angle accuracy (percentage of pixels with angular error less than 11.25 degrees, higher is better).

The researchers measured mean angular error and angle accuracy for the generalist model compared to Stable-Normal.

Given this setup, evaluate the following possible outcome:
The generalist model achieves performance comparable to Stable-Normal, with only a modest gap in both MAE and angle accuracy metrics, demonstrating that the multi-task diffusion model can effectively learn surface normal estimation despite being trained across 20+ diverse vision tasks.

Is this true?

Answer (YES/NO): NO